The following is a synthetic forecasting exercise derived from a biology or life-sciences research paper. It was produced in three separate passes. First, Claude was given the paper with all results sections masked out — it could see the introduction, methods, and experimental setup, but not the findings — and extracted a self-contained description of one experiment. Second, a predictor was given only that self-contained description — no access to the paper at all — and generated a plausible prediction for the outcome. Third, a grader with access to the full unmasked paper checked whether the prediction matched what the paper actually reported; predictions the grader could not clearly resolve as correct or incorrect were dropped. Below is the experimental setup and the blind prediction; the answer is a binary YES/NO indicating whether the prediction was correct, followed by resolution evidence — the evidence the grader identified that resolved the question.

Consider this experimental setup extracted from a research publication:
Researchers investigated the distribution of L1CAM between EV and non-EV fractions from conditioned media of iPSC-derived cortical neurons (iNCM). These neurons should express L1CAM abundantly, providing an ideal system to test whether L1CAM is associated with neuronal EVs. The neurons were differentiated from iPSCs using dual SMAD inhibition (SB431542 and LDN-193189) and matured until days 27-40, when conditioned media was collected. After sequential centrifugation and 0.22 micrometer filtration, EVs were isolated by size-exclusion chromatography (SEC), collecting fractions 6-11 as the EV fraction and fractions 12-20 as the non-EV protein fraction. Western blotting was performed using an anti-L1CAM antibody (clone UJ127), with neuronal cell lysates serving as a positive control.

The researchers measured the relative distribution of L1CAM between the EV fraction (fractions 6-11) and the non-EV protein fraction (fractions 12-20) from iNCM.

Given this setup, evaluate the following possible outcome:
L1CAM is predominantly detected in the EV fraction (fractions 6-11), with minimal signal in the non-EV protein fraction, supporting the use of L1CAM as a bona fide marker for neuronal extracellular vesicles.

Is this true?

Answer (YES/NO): NO